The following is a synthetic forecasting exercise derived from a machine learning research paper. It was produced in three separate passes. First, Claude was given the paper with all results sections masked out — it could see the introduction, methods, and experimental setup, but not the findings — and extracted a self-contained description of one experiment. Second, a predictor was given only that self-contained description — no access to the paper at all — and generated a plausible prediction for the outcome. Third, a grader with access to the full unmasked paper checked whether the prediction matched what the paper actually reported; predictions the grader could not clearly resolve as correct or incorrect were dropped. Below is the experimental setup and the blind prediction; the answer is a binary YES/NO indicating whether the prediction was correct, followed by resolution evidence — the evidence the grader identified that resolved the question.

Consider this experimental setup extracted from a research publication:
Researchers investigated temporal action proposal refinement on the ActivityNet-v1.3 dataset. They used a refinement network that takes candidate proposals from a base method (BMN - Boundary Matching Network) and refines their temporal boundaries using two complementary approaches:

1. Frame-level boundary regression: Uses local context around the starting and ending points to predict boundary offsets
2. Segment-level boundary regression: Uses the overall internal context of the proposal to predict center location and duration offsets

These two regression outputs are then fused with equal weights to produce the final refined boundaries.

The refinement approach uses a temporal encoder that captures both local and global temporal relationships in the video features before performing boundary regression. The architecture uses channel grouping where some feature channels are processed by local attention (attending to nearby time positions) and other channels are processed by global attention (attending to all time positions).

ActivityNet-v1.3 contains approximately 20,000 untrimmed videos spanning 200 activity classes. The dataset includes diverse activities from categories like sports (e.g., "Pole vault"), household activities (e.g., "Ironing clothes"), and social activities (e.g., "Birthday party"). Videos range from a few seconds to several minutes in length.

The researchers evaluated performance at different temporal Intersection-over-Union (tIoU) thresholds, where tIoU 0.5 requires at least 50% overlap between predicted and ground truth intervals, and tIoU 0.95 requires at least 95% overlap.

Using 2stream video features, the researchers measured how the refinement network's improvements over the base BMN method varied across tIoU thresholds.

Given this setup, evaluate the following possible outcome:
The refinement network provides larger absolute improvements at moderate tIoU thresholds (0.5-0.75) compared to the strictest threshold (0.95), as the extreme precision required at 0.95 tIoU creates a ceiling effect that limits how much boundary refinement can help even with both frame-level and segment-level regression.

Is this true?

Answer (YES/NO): YES